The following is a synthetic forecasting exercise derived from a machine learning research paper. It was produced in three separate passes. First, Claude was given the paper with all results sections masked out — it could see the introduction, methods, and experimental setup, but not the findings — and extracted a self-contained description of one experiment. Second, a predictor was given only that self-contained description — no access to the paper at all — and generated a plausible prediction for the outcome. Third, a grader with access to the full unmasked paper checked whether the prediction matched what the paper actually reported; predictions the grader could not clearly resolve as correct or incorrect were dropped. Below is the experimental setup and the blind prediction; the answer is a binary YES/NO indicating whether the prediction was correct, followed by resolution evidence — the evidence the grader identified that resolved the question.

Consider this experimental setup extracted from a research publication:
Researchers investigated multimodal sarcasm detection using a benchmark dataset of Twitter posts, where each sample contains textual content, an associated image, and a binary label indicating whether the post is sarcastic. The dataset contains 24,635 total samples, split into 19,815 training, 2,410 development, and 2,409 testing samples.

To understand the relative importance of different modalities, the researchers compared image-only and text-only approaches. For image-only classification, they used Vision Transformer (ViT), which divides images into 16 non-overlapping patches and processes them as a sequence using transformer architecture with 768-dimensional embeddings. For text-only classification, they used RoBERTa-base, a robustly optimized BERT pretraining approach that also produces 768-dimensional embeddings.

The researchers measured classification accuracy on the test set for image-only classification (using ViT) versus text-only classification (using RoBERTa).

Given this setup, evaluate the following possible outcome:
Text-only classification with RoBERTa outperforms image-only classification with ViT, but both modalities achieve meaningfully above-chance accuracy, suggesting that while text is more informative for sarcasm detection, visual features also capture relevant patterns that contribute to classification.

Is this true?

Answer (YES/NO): YES